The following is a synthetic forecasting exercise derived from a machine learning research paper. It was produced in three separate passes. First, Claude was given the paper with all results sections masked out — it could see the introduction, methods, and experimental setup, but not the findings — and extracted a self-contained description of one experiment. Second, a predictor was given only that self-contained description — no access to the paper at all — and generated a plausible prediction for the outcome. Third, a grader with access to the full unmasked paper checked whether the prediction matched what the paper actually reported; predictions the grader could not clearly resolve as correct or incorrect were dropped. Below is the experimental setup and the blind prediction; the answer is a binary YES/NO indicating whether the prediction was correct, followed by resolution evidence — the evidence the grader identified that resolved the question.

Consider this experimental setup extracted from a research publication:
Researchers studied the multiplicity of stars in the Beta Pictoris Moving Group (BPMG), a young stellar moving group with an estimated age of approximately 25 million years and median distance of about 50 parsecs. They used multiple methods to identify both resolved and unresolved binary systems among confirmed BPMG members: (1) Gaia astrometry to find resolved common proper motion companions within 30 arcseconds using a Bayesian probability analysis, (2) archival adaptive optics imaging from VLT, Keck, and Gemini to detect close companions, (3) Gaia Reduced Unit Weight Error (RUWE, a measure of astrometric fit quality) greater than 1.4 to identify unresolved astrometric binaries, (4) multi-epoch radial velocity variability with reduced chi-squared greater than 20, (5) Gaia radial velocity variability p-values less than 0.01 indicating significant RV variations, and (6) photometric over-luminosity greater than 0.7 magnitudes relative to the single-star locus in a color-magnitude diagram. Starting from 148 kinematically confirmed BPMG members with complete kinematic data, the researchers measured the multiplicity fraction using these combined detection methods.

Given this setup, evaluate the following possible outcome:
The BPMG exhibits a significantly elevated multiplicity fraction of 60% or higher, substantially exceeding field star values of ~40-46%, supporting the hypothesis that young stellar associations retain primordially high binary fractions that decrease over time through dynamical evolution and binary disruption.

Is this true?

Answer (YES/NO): NO